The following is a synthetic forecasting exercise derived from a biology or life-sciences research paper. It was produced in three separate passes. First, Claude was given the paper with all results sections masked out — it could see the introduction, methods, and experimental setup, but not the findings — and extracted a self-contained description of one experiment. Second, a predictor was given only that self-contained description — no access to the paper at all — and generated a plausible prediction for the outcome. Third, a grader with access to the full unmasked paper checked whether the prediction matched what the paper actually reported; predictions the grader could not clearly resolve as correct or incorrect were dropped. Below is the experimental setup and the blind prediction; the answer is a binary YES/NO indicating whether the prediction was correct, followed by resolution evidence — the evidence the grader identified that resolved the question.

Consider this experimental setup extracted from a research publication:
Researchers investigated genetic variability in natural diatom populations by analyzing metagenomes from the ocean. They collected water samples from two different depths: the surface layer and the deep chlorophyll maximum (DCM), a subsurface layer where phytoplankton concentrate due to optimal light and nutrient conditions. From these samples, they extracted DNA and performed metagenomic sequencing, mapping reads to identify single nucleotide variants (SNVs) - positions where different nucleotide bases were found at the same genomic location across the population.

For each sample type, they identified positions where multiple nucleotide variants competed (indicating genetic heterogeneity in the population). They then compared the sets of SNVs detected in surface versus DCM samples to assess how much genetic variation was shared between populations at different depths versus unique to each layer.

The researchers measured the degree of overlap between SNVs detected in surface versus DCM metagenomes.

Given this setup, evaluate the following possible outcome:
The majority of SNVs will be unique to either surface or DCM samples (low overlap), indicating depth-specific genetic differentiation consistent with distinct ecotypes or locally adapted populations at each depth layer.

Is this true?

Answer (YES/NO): NO